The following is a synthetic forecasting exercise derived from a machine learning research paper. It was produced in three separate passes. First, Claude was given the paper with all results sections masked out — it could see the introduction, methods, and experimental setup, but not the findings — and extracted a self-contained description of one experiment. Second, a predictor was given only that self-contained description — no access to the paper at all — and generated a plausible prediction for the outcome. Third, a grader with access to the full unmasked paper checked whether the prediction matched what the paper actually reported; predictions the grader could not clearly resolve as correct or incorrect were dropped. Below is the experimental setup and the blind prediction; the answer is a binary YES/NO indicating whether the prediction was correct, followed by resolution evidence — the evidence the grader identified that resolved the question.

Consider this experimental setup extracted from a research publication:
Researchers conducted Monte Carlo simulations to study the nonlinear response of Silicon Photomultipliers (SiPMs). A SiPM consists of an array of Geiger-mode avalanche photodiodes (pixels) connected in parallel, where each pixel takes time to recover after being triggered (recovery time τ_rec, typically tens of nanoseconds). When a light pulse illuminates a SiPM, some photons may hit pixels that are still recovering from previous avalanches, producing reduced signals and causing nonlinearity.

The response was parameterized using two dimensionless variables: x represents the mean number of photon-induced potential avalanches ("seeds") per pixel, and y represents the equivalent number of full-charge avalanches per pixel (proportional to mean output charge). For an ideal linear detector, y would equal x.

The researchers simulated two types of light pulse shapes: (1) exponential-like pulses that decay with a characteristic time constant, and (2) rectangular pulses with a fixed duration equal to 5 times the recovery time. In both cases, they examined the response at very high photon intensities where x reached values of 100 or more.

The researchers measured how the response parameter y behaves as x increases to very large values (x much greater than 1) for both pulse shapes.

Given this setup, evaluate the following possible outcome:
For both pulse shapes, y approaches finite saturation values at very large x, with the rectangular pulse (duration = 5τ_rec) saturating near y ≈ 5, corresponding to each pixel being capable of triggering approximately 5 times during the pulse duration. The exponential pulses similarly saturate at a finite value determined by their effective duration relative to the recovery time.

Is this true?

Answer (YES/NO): NO